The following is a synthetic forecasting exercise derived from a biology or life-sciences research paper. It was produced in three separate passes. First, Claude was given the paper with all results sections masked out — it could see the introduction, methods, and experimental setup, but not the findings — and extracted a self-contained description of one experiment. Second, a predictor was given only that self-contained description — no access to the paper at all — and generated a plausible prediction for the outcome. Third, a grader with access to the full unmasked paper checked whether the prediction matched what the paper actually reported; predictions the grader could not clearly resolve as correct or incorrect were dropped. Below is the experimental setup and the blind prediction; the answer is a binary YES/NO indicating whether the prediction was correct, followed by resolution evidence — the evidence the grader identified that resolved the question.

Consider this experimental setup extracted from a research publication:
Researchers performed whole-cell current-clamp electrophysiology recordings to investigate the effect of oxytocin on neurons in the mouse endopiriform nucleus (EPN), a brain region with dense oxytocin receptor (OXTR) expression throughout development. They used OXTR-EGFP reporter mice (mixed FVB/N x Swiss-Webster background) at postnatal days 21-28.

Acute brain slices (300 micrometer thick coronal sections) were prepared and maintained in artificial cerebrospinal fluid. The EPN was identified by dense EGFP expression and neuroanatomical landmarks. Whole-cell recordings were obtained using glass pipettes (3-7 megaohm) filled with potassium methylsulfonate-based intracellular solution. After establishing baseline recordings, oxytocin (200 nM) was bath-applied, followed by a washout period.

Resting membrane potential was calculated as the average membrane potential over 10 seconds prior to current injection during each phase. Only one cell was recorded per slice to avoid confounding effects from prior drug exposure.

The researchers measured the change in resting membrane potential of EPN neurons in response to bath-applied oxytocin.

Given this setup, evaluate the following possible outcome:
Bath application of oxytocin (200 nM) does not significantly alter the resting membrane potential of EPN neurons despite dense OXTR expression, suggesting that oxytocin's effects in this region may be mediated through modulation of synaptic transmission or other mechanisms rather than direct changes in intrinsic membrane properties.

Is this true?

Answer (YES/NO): NO